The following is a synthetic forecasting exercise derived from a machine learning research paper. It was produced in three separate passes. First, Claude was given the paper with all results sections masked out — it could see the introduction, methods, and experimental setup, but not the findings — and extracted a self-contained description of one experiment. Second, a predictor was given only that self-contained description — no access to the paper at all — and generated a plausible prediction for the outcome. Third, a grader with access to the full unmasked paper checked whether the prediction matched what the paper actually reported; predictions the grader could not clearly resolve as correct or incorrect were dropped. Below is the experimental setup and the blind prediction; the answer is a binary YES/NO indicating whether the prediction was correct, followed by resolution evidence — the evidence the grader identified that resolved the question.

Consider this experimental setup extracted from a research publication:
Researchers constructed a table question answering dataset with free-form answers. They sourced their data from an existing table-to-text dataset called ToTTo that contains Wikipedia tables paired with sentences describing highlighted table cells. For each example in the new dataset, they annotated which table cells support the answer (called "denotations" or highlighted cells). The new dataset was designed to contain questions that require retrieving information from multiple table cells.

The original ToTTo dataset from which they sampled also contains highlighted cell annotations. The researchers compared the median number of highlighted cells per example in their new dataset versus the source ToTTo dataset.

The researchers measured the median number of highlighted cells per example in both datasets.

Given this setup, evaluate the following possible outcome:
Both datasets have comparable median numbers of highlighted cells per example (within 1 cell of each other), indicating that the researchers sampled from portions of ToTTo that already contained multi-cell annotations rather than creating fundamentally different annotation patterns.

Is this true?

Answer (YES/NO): NO